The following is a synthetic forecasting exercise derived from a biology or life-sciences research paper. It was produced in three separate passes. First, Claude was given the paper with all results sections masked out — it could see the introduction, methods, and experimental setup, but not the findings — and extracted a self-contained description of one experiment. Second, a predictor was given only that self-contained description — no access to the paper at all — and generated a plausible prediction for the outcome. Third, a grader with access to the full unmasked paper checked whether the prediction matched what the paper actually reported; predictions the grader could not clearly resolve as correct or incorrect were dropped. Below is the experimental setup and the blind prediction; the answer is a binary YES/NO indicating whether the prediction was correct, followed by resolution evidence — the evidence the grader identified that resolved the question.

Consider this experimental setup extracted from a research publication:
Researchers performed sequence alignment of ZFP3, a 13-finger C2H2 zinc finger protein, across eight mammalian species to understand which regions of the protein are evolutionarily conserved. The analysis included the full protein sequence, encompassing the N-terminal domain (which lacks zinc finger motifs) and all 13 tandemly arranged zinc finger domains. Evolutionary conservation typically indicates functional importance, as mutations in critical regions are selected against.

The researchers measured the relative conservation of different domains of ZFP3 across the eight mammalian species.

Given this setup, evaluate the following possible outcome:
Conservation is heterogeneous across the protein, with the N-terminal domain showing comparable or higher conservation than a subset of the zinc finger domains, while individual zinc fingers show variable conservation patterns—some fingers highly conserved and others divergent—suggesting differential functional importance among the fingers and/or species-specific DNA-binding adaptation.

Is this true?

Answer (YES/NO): NO